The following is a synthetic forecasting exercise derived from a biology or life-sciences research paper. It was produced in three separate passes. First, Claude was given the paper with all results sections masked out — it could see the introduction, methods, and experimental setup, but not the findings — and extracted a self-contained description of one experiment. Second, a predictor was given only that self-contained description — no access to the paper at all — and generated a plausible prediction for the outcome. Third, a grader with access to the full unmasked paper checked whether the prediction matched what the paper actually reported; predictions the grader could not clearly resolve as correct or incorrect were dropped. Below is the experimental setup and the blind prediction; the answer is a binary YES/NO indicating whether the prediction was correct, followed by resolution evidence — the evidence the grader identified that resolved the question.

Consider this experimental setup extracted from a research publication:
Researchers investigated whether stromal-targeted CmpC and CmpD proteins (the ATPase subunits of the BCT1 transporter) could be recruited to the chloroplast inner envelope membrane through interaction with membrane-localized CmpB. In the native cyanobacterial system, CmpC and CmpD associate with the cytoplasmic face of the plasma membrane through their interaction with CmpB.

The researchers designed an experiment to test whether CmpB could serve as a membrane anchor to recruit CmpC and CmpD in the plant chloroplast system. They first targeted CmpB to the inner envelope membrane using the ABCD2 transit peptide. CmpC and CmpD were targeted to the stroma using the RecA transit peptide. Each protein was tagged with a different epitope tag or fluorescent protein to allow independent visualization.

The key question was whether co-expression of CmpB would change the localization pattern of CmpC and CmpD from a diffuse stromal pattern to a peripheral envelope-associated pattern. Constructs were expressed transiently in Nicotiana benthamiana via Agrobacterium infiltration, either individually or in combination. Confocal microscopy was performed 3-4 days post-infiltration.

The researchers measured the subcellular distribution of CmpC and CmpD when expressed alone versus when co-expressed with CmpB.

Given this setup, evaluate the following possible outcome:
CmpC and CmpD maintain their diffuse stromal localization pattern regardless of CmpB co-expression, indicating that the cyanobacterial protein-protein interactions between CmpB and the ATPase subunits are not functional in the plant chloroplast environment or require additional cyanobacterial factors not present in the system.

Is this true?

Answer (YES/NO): NO